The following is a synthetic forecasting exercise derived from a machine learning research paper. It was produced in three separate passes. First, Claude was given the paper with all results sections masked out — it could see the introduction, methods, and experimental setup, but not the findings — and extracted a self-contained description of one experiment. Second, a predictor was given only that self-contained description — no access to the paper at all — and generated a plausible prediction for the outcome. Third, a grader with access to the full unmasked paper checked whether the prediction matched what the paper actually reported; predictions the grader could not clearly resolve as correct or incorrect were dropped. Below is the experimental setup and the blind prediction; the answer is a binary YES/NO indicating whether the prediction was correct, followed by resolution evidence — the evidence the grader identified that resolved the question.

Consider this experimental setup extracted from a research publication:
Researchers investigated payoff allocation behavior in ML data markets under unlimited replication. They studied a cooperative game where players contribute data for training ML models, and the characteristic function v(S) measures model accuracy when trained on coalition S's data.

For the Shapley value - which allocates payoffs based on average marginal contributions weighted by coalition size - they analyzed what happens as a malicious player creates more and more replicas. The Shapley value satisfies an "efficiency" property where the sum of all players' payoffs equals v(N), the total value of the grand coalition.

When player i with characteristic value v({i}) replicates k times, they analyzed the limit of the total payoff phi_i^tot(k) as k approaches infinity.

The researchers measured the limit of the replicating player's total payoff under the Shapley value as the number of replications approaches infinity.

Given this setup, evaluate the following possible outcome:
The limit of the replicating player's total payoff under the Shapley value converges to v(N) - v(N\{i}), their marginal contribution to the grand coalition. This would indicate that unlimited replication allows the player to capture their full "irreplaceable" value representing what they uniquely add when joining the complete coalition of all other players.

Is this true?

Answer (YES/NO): NO